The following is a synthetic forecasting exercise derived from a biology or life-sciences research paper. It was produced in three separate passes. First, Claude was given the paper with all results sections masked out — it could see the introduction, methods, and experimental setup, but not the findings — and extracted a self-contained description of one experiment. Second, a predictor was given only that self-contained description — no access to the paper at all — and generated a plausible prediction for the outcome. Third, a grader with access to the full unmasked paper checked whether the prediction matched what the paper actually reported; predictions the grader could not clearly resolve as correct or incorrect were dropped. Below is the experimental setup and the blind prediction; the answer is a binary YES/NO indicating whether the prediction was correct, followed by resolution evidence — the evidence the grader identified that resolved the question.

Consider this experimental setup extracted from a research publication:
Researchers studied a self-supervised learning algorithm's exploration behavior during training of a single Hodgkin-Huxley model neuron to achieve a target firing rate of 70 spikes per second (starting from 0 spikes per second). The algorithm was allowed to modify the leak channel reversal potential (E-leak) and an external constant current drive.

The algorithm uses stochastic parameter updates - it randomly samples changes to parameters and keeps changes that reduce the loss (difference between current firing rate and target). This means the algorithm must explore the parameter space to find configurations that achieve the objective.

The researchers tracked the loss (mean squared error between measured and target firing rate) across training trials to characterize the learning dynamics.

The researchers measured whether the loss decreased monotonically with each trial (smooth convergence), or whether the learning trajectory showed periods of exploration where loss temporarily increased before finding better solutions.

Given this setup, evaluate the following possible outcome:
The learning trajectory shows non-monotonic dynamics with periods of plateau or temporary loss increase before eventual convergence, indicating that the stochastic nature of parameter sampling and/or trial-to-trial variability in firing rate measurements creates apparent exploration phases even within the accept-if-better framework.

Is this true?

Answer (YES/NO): YES